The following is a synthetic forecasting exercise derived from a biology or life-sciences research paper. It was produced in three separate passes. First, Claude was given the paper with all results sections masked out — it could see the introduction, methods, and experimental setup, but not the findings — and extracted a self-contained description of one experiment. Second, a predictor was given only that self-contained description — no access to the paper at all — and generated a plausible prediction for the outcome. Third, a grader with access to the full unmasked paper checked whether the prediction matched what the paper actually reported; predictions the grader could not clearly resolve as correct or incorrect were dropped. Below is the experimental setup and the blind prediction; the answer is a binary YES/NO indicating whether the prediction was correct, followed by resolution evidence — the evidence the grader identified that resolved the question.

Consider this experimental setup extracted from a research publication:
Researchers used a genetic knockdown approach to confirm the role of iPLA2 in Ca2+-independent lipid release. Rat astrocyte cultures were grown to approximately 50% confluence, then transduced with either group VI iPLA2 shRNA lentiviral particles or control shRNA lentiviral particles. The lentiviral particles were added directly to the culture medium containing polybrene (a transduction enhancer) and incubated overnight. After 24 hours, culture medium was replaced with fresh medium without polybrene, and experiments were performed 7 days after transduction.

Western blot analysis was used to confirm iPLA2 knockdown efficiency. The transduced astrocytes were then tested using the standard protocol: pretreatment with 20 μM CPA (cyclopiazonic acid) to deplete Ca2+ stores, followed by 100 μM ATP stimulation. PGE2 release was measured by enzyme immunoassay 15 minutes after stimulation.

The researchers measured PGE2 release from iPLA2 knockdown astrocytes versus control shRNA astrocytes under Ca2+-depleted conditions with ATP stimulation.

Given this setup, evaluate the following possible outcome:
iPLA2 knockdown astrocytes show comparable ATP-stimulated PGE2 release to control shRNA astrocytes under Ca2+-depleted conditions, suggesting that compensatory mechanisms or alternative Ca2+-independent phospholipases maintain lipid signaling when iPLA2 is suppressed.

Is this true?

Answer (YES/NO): NO